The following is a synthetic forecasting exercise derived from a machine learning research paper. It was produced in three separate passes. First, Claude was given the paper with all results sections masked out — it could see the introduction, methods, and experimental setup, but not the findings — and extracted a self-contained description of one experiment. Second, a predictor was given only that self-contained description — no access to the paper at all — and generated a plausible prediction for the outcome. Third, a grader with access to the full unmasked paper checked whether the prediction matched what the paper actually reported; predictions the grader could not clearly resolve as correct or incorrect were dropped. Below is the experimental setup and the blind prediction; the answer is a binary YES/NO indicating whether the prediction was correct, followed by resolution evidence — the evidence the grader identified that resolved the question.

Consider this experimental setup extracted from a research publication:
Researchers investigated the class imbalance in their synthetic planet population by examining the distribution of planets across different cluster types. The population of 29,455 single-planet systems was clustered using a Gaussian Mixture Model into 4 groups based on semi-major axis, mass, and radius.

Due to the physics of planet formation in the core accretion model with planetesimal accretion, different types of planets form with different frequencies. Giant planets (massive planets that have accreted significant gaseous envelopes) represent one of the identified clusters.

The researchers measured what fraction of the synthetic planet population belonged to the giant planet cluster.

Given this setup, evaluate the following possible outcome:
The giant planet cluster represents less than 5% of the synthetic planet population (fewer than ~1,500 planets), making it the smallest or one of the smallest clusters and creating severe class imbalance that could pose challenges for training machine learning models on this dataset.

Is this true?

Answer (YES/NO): NO